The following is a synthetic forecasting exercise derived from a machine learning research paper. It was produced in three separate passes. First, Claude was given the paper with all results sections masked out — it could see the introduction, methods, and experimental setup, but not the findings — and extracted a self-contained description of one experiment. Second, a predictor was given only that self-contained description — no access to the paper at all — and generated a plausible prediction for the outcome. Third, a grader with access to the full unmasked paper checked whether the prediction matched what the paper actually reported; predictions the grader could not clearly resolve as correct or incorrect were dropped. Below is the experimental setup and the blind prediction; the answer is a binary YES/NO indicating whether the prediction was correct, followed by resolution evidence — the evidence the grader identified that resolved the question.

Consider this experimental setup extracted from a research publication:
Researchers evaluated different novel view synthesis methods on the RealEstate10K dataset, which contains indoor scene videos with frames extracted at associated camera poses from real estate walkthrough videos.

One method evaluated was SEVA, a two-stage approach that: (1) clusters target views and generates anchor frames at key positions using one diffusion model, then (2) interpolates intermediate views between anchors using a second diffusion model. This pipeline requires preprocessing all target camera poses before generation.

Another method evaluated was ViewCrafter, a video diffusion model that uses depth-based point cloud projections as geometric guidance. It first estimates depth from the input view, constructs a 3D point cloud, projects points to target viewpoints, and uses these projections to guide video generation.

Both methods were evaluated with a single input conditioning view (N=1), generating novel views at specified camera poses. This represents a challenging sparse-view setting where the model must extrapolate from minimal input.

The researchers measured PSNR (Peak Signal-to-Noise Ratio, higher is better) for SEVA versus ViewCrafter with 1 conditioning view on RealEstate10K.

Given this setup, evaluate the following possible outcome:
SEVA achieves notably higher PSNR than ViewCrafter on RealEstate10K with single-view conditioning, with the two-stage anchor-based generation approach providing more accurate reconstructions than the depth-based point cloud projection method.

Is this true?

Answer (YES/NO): NO